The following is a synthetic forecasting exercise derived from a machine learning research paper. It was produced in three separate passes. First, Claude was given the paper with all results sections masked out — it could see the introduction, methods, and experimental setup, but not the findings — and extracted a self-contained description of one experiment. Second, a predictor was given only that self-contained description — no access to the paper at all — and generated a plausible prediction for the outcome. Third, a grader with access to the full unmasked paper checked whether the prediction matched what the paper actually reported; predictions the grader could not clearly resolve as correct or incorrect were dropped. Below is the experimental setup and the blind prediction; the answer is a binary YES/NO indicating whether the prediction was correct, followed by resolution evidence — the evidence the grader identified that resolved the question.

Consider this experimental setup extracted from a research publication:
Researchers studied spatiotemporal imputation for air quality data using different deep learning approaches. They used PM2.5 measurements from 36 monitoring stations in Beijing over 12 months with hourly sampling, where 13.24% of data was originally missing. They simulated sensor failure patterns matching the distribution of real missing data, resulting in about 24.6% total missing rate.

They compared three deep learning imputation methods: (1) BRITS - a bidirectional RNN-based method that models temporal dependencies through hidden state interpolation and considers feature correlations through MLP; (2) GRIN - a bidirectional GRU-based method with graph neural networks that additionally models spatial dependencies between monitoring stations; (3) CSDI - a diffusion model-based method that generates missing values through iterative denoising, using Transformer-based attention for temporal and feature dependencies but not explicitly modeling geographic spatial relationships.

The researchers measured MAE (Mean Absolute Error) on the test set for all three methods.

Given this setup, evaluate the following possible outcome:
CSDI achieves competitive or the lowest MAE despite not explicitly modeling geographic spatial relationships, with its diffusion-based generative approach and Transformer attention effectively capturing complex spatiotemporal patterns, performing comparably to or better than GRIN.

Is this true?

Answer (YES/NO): YES